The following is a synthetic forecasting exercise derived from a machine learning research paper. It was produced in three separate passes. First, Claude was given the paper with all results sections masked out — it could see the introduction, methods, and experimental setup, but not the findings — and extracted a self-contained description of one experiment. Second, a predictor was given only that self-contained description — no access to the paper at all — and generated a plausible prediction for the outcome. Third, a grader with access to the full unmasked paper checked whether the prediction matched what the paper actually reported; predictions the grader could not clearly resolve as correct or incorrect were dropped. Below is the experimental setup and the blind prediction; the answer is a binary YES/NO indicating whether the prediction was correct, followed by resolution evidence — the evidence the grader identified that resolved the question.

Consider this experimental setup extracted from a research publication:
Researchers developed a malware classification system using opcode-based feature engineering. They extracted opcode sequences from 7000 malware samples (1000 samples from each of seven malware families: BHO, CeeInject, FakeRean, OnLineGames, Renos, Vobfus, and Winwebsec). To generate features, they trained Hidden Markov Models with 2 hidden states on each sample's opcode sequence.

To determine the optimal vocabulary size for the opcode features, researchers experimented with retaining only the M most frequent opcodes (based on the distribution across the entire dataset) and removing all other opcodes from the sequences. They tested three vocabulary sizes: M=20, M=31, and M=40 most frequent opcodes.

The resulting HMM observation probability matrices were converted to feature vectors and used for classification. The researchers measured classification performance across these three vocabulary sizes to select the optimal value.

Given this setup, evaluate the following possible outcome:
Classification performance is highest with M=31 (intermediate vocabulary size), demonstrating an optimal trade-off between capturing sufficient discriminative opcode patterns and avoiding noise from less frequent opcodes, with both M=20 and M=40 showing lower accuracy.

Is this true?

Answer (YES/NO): NO